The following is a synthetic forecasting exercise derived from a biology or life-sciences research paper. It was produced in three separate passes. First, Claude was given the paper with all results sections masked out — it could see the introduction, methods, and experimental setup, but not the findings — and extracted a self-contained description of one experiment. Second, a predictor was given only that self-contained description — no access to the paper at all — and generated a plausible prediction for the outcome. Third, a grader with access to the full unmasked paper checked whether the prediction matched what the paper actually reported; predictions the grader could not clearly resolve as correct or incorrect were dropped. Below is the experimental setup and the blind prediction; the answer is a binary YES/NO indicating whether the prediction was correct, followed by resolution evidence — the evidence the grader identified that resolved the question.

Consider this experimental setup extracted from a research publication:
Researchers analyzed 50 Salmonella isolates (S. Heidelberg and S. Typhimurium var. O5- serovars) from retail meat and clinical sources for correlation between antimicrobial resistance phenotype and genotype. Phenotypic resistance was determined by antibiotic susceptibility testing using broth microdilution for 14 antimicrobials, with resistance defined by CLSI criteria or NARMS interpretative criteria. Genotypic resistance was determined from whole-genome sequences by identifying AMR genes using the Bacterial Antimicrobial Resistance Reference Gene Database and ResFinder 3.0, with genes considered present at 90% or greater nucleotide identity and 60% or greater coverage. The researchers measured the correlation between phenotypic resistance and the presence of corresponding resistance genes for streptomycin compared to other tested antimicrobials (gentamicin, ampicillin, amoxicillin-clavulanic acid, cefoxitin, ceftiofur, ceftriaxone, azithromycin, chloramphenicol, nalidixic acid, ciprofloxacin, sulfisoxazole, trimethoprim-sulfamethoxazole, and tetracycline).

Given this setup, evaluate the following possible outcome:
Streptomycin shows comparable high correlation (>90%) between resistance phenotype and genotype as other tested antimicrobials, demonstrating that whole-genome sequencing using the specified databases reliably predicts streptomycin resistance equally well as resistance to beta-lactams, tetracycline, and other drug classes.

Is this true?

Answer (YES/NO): NO